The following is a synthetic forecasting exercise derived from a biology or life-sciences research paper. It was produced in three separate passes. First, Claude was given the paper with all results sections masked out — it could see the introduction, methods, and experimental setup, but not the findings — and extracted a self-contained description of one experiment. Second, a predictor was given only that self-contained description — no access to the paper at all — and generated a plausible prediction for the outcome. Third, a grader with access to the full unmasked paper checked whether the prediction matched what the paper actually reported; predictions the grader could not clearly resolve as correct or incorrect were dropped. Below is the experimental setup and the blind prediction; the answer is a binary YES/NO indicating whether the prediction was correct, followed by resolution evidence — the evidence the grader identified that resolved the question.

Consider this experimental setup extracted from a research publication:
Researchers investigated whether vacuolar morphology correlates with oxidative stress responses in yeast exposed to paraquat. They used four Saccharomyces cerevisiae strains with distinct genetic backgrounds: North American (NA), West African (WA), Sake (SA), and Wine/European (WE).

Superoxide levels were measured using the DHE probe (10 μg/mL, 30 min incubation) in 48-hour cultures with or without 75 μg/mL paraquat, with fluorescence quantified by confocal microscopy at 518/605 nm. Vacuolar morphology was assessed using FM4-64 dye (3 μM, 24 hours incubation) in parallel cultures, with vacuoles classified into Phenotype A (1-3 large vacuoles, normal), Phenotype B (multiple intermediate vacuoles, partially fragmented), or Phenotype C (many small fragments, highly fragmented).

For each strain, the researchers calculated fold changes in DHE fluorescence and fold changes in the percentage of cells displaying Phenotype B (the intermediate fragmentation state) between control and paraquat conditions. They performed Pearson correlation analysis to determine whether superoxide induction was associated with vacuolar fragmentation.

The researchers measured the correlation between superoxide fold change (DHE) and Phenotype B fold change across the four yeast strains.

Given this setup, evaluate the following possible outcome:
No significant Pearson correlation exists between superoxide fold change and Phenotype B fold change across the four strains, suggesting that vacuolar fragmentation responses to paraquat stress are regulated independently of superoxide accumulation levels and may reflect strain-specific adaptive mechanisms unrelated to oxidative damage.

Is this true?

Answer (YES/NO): YES